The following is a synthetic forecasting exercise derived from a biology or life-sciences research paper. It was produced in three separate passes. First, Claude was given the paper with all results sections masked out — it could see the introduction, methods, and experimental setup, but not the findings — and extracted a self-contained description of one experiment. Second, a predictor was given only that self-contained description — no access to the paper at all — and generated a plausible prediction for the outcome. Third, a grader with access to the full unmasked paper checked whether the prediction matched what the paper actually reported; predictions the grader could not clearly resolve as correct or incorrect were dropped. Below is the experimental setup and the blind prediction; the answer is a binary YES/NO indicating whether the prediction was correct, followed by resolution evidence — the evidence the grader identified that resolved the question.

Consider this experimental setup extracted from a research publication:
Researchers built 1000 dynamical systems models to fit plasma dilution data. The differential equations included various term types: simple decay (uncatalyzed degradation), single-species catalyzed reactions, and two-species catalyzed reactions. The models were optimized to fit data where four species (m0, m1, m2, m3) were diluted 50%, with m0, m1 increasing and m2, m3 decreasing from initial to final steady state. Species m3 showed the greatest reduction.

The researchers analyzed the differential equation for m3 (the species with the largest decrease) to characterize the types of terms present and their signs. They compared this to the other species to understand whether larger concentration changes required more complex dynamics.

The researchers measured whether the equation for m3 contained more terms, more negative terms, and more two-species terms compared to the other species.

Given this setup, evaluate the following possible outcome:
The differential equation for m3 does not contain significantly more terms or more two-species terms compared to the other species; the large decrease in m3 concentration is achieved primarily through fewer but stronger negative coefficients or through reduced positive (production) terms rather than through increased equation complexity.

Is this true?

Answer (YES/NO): NO